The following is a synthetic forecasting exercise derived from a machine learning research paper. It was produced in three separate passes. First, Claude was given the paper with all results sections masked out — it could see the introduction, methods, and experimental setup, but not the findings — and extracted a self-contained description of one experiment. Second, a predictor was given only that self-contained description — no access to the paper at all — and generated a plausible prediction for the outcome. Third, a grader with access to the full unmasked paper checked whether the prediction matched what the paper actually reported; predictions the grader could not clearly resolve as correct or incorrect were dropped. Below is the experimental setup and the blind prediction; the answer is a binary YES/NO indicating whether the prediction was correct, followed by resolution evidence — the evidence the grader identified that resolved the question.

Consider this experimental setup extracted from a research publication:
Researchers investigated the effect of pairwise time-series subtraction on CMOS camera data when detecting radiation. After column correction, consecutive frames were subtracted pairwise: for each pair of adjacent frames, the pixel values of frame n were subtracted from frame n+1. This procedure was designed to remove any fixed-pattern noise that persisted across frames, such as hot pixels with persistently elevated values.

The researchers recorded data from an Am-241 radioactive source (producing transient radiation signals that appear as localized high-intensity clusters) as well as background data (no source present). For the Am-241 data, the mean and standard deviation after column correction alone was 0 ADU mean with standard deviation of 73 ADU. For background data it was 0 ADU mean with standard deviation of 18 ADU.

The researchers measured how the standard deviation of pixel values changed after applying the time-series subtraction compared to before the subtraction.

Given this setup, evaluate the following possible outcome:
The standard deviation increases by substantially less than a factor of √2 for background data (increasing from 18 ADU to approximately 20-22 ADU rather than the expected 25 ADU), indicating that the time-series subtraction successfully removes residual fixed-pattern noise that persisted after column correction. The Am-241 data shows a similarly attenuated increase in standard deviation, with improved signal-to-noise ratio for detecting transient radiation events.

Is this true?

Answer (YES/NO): NO